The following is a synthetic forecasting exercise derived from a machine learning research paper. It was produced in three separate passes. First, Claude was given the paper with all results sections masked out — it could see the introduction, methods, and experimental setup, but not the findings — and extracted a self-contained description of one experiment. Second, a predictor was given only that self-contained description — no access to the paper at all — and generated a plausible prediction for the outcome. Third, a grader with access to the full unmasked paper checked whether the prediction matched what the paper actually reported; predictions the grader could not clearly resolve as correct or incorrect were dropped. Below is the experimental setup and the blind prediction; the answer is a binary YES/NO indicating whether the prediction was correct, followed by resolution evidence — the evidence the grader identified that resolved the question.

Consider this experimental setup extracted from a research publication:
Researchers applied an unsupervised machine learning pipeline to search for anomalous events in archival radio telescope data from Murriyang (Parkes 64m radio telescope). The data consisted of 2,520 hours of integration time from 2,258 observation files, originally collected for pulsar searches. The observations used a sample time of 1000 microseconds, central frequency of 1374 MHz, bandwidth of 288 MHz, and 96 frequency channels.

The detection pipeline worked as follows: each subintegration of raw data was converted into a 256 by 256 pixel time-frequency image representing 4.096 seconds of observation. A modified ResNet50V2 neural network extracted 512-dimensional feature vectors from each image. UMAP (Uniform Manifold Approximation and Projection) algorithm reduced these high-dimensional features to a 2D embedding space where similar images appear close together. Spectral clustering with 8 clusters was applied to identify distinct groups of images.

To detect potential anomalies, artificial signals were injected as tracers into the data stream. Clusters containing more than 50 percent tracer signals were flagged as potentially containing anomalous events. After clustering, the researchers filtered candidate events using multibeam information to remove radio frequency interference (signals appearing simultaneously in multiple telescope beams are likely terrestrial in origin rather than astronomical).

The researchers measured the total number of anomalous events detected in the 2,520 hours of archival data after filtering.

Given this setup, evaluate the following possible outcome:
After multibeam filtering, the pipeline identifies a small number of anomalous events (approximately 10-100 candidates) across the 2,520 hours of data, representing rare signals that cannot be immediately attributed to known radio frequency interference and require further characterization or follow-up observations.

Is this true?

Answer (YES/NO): NO